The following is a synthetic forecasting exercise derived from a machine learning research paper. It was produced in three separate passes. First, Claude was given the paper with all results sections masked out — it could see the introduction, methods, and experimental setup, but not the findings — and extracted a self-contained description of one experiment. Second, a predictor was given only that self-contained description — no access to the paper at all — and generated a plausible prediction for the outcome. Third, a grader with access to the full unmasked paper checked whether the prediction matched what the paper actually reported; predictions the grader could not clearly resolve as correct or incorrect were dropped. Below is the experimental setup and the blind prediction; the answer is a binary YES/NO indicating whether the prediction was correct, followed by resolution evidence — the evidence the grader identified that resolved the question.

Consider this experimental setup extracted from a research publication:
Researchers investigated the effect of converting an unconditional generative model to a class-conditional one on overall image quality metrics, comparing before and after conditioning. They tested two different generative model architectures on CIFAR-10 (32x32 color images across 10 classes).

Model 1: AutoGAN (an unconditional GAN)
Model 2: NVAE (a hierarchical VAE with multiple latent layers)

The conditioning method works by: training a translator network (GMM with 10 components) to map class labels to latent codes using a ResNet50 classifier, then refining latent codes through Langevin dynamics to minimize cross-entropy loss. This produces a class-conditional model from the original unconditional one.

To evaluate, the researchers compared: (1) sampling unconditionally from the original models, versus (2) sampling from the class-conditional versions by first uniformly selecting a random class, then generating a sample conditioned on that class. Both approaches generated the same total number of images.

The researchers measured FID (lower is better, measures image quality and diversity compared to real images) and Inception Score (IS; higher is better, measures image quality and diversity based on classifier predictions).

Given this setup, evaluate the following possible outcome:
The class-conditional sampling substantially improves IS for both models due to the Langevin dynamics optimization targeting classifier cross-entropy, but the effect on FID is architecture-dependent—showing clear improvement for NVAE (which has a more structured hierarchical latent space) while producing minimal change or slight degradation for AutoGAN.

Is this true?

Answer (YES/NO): NO